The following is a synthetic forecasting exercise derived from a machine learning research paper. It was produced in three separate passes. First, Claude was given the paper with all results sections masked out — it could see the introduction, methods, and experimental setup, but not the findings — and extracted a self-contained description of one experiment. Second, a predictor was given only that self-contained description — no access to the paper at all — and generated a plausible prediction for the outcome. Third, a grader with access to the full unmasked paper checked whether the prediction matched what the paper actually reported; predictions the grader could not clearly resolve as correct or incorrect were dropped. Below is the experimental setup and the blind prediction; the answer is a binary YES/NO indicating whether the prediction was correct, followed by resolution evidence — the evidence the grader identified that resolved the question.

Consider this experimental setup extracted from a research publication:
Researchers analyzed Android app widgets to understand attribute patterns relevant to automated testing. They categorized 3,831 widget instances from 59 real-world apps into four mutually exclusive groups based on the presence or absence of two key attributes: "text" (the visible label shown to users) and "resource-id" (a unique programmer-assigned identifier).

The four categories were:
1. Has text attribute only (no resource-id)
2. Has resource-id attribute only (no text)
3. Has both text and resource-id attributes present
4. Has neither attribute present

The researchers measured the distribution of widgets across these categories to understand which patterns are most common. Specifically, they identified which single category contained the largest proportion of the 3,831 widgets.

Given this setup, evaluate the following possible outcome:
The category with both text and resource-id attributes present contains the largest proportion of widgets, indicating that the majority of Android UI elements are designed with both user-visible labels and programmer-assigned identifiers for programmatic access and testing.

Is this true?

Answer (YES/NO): YES